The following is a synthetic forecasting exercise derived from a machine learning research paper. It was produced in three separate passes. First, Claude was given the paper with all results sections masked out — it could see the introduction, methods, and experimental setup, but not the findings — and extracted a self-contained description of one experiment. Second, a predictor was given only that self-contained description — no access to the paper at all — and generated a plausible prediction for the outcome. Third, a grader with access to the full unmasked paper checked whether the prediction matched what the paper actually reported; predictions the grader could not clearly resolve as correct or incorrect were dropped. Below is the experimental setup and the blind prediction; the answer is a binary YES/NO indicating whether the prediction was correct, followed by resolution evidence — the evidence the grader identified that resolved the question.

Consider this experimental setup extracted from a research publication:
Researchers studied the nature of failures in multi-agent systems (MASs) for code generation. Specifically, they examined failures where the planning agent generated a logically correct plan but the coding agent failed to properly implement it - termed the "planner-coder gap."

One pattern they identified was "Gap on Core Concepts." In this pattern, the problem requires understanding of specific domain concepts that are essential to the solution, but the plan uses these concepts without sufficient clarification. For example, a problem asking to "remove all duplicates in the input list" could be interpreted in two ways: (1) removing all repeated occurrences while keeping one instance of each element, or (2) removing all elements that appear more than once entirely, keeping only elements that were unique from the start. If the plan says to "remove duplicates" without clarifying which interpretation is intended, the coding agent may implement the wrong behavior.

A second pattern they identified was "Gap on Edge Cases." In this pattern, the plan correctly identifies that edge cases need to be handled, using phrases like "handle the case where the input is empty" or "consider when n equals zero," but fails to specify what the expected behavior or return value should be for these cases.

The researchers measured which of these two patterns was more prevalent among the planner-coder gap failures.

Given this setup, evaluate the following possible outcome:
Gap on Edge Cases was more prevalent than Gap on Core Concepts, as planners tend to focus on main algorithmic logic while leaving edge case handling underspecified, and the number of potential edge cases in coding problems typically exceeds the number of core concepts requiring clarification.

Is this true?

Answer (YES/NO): NO